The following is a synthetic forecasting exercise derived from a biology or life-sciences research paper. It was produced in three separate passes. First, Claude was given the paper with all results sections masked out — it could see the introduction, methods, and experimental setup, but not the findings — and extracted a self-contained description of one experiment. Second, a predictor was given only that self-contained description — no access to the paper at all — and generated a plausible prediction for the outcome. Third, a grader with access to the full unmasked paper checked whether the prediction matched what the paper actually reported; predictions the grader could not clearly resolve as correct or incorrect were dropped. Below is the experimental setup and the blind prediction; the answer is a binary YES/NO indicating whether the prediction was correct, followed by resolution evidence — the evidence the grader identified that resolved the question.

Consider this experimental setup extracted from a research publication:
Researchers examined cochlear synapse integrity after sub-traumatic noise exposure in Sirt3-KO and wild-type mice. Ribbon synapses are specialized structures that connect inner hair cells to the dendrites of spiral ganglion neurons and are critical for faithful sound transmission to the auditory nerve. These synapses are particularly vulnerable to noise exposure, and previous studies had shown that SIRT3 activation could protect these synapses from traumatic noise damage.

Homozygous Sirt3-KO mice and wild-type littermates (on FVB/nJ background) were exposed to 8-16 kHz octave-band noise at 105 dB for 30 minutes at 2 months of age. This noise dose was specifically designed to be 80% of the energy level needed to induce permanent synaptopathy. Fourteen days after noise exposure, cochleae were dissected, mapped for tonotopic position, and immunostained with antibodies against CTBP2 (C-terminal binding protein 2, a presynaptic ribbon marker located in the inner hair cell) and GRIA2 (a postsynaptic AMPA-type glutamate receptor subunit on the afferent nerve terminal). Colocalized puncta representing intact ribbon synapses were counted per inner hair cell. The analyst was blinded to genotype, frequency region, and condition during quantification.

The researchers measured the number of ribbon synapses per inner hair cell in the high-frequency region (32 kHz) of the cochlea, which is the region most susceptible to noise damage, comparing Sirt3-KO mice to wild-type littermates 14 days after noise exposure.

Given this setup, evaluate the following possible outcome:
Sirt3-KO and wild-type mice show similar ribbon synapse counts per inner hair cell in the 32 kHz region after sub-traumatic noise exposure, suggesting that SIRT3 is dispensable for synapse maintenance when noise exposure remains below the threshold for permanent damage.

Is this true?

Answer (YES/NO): YES